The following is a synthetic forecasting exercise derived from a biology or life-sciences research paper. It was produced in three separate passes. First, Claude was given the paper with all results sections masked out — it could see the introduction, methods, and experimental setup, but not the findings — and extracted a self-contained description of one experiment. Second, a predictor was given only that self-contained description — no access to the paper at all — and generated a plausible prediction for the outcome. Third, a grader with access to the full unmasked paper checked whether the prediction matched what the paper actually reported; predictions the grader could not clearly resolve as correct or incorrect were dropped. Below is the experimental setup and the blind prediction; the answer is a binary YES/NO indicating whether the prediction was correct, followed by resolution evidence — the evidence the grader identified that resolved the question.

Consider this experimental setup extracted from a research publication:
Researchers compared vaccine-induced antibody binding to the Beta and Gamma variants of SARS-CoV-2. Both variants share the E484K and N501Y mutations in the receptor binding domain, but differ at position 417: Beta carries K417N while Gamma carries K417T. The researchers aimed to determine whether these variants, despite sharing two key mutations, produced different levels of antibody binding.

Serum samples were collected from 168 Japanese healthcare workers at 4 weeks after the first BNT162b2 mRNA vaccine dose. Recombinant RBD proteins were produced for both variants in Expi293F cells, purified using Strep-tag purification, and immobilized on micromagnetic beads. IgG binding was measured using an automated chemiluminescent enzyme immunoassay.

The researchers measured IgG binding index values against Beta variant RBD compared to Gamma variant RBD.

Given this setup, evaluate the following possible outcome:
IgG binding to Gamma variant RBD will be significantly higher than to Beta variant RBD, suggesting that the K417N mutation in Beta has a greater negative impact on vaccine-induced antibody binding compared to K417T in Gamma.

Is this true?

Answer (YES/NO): YES